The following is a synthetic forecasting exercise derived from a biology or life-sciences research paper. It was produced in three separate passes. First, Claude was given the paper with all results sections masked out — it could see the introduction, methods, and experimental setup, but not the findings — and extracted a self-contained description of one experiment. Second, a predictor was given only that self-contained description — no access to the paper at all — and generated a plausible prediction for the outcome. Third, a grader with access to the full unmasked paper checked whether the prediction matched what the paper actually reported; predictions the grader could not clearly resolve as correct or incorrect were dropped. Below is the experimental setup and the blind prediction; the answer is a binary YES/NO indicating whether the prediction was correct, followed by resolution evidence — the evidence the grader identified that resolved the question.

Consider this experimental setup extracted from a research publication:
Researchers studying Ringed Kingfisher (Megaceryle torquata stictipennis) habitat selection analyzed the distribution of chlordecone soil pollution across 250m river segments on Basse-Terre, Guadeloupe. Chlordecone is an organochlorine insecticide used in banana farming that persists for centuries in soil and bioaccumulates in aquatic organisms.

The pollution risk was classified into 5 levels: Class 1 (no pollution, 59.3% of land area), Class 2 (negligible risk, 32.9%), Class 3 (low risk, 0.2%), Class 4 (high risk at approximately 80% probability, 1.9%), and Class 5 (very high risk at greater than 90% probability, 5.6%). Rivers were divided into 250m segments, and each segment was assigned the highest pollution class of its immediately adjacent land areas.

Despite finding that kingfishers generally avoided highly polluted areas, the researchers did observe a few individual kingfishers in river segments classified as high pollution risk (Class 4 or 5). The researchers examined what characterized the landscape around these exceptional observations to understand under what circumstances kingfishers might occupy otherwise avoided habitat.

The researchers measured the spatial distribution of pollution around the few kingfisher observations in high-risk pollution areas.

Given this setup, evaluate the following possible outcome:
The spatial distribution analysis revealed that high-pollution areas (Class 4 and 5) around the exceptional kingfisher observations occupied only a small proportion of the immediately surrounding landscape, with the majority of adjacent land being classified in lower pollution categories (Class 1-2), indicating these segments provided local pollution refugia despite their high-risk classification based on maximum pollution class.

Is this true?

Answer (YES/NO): NO